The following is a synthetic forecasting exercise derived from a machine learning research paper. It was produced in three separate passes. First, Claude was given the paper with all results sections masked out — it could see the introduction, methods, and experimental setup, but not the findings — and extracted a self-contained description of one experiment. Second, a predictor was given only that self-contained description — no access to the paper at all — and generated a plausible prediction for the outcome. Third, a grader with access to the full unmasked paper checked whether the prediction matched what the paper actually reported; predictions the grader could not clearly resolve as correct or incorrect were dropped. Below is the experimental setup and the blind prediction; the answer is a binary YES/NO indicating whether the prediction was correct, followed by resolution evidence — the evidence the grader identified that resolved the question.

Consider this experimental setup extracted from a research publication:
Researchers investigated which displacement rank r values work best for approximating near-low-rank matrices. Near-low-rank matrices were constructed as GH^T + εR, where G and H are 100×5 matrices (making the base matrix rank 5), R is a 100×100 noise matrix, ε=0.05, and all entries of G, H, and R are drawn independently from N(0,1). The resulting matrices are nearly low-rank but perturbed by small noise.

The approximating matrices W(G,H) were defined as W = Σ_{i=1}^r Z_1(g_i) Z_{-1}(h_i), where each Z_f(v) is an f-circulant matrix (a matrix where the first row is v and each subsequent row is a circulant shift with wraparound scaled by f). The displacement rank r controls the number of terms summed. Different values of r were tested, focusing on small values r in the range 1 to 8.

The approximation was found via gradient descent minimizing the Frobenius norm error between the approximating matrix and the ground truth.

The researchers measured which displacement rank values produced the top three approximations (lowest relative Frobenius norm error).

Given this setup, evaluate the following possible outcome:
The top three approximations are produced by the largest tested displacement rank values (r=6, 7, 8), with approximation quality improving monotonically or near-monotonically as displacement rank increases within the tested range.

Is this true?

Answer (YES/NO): NO